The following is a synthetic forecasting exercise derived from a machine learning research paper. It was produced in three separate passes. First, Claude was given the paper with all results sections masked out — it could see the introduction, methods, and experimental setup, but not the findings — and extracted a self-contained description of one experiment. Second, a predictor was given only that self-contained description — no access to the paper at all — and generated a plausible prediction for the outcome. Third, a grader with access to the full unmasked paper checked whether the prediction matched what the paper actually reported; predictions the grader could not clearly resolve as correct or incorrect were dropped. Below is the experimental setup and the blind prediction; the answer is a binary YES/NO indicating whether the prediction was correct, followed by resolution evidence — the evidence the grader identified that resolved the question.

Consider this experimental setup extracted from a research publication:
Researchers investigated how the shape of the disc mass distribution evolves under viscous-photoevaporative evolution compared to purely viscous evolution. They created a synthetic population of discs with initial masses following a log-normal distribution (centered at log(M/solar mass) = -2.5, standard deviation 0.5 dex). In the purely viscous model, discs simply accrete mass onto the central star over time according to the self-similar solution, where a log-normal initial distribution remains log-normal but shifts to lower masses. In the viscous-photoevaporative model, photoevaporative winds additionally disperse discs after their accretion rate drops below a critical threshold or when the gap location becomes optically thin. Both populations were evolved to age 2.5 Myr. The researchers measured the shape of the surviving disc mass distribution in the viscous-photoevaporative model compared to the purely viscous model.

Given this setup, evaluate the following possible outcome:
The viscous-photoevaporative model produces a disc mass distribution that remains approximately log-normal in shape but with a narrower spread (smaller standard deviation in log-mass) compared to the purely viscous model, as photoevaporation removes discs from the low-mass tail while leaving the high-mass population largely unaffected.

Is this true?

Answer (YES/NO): NO